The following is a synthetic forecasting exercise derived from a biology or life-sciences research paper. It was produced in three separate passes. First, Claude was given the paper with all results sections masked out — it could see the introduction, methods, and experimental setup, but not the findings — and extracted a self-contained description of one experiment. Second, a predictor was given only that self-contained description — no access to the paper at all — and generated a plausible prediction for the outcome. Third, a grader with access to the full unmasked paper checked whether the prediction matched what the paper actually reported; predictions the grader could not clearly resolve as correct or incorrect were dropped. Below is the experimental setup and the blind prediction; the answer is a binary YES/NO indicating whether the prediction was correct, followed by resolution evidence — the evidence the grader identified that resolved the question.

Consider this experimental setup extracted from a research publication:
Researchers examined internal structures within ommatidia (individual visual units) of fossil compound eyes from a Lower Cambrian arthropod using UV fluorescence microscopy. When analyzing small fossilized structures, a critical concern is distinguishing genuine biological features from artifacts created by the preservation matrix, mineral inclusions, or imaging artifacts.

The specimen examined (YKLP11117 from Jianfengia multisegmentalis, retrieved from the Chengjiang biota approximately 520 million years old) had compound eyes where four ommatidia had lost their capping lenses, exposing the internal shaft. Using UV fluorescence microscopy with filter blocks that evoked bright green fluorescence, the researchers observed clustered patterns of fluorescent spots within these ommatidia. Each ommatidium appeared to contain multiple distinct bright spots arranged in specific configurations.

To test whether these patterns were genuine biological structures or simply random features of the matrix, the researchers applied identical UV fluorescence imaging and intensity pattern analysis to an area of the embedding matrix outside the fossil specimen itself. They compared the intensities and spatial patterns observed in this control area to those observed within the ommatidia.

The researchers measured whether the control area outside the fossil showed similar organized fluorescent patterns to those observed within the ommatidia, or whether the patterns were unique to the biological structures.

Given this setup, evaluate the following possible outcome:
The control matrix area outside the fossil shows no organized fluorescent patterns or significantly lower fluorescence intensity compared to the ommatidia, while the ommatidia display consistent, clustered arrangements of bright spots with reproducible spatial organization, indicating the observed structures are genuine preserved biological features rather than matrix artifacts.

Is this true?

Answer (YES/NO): YES